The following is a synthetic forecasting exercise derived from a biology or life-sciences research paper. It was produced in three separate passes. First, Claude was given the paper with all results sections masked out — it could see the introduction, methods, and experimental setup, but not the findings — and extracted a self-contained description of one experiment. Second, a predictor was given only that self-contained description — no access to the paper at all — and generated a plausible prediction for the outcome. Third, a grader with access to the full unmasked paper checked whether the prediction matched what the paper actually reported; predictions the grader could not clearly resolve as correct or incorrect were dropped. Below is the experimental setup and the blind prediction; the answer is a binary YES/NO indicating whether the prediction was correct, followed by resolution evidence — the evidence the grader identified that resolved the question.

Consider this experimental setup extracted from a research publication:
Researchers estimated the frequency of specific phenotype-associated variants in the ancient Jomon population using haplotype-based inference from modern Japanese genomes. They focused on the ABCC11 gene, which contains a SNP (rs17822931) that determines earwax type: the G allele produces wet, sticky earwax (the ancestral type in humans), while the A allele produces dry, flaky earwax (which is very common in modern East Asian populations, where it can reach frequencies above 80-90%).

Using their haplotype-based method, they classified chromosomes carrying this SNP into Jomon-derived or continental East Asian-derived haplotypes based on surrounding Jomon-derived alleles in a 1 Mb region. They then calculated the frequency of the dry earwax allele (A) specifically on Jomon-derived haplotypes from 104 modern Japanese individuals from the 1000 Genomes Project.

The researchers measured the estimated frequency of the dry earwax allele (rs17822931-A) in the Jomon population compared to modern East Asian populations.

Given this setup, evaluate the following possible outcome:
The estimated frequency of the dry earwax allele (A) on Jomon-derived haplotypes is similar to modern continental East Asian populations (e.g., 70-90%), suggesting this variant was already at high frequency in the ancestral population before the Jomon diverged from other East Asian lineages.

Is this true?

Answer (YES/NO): NO